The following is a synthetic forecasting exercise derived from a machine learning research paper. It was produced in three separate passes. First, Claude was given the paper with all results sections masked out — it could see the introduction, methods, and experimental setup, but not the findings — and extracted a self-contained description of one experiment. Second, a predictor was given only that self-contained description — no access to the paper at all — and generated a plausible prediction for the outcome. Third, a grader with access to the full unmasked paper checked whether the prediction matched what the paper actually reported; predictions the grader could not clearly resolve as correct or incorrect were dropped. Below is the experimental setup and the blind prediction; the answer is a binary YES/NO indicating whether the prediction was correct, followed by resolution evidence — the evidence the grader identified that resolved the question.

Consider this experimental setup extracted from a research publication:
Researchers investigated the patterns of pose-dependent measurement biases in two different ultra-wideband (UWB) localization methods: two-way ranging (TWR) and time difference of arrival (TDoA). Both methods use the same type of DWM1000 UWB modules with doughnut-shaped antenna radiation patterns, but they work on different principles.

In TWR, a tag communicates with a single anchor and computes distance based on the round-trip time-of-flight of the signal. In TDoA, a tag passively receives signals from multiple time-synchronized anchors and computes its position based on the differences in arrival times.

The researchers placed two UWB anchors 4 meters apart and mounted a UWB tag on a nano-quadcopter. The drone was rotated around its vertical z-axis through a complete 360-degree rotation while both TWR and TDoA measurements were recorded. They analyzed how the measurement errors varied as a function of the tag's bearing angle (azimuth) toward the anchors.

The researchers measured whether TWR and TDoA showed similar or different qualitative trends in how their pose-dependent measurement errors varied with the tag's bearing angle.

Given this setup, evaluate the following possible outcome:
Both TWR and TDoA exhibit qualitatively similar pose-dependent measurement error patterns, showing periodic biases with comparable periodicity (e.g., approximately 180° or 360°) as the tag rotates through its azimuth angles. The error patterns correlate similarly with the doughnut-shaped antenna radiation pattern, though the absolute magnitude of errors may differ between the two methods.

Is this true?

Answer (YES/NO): YES